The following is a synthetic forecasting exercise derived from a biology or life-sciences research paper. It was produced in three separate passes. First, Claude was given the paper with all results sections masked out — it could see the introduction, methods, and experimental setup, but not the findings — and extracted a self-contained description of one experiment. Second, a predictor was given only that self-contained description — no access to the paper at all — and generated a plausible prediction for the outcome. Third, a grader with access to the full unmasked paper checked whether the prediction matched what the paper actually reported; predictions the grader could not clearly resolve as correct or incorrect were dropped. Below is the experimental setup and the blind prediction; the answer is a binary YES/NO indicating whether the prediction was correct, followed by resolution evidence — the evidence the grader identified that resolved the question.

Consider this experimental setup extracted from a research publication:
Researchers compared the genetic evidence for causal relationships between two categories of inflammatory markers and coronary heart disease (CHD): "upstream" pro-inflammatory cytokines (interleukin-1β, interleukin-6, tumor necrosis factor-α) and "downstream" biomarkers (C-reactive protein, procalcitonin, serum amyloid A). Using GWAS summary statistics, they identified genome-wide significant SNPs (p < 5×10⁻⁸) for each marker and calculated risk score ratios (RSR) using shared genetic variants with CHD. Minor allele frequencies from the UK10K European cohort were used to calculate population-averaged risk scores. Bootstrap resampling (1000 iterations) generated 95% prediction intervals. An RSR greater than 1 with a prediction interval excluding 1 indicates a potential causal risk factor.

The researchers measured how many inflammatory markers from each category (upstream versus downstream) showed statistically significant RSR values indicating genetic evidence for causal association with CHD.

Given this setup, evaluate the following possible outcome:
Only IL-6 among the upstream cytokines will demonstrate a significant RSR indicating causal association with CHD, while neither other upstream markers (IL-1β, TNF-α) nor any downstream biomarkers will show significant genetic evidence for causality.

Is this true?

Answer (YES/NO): NO